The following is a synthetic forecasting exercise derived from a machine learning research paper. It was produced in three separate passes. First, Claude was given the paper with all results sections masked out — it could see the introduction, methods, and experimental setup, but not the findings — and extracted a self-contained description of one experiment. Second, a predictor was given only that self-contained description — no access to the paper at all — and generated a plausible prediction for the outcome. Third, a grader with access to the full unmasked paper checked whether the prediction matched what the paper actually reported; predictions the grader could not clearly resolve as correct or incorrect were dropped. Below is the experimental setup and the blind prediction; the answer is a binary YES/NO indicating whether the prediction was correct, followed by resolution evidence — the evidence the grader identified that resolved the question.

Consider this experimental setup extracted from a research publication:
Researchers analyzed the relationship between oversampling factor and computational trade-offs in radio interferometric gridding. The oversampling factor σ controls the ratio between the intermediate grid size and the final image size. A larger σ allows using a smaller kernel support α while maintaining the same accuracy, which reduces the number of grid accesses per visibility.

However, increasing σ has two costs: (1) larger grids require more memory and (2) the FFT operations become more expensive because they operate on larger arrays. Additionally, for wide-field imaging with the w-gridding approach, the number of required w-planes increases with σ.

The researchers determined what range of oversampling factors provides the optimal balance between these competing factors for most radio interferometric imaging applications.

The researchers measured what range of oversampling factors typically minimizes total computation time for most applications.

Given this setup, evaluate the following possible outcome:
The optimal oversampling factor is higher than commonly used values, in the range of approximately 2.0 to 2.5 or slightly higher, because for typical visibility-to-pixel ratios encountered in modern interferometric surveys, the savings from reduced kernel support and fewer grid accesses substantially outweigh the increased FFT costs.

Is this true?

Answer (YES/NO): NO